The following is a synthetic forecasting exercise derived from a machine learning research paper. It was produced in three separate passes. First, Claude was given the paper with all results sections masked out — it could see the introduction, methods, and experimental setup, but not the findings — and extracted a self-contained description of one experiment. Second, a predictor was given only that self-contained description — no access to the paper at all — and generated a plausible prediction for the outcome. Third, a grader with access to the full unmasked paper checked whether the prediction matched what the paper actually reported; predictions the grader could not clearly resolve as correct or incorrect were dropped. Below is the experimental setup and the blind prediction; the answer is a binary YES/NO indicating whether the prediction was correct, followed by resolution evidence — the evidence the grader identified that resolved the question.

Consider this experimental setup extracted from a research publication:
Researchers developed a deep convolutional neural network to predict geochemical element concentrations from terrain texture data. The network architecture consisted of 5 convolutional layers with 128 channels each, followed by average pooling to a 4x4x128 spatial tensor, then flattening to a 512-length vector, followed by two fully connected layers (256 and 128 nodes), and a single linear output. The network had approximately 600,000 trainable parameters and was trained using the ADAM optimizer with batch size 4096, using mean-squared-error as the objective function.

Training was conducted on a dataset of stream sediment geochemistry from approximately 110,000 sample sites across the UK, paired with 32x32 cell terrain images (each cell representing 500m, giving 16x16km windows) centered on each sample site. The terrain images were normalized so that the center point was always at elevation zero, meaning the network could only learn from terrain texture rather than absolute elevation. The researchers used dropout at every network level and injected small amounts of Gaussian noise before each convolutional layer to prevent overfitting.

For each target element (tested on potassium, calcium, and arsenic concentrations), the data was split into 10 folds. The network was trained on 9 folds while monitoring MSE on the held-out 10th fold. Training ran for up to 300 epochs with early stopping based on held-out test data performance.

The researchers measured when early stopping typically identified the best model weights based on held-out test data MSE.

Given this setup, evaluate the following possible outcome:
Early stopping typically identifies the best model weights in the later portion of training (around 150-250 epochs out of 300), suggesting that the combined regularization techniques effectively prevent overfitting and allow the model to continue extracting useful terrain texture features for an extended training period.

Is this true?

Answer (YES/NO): YES